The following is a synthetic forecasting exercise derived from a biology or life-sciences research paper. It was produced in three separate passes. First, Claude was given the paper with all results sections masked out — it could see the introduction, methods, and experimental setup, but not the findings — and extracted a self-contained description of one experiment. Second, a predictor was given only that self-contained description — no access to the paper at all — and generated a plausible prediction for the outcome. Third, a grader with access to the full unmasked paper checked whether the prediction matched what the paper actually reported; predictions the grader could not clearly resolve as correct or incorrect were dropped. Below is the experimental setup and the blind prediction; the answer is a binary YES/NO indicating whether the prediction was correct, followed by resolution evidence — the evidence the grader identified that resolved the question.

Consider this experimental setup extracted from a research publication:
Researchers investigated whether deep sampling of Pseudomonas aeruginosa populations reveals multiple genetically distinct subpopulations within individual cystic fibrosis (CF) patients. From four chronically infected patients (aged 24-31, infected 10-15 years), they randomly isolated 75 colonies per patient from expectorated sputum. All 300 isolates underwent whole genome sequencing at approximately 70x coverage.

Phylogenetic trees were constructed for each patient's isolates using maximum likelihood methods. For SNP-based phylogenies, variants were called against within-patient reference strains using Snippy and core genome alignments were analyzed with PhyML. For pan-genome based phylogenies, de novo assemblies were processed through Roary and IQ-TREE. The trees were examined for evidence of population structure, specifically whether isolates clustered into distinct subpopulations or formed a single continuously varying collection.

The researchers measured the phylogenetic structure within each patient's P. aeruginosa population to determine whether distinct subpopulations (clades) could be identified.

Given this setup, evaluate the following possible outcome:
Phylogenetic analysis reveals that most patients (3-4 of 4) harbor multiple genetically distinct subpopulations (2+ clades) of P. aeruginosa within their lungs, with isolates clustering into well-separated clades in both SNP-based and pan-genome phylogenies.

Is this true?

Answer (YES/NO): YES